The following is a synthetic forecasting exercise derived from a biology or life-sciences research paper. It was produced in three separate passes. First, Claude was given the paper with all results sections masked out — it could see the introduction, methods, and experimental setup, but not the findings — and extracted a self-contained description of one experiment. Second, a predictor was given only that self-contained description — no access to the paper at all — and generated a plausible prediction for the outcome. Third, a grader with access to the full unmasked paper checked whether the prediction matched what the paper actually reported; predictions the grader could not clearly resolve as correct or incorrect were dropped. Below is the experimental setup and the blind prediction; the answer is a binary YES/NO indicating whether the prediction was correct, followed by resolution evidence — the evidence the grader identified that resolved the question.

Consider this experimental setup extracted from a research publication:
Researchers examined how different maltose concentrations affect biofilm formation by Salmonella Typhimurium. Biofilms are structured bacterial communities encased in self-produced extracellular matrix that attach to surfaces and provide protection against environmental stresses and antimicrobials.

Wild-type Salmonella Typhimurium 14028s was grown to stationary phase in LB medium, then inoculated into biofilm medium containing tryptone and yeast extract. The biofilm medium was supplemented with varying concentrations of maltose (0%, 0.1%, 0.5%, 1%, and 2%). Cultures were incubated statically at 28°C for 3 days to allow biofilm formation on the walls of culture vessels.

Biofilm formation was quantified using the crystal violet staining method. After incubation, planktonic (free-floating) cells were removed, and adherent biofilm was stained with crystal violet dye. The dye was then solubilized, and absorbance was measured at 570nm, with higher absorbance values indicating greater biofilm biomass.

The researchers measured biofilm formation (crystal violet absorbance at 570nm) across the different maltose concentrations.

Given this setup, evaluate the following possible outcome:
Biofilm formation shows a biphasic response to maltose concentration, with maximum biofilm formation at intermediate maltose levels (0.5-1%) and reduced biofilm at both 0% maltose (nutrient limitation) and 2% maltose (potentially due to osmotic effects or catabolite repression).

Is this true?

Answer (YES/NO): NO